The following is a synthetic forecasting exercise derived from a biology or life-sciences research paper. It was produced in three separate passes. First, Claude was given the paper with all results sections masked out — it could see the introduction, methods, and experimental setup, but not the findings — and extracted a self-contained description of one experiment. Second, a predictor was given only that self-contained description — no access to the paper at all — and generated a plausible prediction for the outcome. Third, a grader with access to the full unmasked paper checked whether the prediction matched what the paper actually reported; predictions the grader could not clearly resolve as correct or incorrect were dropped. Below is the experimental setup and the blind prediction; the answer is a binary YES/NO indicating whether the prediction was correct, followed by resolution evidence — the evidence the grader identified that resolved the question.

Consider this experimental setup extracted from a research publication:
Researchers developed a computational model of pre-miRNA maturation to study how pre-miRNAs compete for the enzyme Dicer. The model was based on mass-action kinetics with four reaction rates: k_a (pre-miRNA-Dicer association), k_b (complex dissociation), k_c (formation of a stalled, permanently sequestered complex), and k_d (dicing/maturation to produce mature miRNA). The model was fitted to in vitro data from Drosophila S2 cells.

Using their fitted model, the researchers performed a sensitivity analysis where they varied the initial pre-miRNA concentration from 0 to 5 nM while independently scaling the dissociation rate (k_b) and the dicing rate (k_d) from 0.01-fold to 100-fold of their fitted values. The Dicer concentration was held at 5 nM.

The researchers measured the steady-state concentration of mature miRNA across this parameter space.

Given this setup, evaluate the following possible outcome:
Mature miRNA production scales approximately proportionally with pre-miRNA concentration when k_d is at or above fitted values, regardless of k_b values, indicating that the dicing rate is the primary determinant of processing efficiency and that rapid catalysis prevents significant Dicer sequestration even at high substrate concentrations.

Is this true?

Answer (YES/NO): NO